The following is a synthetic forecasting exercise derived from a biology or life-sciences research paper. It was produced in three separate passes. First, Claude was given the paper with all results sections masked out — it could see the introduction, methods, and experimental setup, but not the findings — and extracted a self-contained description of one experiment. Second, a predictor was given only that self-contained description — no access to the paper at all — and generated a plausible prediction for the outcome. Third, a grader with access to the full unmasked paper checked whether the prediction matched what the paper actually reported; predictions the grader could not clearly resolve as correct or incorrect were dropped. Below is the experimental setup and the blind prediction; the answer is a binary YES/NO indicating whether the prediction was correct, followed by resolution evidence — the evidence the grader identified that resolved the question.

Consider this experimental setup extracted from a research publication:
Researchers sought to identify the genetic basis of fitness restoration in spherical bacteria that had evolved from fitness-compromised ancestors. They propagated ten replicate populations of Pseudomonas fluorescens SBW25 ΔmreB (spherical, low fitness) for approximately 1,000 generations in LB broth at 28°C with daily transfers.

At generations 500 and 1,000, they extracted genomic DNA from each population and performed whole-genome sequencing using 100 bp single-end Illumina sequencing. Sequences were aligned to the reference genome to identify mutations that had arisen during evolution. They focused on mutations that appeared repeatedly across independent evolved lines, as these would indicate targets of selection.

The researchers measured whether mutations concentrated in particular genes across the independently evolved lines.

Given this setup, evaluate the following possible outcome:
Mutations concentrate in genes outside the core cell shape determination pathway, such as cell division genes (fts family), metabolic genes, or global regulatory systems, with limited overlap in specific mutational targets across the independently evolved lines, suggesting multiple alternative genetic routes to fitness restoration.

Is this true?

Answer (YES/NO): NO